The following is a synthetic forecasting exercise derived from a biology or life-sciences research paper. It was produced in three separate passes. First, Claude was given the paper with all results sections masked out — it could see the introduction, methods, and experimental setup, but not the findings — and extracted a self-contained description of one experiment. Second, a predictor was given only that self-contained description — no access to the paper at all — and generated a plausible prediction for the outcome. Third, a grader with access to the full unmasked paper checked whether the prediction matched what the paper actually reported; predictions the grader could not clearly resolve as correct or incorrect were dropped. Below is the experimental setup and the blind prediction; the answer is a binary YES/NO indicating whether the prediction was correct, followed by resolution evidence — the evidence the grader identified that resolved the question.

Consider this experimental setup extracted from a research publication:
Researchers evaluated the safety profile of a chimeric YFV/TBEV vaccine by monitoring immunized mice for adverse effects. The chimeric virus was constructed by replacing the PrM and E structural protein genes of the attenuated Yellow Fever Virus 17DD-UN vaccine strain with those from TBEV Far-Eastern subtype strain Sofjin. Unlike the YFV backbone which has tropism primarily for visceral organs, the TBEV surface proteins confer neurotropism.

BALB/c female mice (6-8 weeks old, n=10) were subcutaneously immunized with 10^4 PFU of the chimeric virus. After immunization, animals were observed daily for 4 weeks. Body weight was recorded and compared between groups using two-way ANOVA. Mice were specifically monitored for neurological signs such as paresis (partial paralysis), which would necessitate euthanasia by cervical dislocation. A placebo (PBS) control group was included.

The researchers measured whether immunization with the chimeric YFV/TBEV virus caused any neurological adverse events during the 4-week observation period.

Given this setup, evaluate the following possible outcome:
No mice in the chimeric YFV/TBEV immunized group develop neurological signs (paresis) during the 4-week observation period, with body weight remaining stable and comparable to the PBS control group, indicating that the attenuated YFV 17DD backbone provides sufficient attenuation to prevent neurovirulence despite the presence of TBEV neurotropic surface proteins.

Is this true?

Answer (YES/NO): NO